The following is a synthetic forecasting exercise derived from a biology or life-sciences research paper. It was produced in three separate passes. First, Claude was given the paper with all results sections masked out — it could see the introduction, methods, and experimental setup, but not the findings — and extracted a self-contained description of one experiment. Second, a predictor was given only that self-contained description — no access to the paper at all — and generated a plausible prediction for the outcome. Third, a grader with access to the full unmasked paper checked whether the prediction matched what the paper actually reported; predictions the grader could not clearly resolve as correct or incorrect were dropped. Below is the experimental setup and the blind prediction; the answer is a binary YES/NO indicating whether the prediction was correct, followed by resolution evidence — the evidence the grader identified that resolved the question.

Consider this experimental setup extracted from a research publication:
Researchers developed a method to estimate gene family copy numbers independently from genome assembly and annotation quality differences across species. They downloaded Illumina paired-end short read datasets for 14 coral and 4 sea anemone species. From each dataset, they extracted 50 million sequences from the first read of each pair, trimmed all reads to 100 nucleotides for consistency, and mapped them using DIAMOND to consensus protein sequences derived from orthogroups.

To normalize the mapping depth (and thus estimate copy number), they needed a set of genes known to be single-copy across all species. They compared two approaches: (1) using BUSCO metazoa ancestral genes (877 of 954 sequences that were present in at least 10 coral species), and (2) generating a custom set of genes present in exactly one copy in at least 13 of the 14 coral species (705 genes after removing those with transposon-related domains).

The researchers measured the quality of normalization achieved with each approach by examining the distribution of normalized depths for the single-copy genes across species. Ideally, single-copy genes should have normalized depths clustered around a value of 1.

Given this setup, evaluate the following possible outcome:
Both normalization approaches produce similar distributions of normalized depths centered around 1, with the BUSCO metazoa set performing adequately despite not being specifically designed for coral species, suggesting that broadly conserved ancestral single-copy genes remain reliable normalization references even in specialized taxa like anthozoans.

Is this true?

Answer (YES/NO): NO